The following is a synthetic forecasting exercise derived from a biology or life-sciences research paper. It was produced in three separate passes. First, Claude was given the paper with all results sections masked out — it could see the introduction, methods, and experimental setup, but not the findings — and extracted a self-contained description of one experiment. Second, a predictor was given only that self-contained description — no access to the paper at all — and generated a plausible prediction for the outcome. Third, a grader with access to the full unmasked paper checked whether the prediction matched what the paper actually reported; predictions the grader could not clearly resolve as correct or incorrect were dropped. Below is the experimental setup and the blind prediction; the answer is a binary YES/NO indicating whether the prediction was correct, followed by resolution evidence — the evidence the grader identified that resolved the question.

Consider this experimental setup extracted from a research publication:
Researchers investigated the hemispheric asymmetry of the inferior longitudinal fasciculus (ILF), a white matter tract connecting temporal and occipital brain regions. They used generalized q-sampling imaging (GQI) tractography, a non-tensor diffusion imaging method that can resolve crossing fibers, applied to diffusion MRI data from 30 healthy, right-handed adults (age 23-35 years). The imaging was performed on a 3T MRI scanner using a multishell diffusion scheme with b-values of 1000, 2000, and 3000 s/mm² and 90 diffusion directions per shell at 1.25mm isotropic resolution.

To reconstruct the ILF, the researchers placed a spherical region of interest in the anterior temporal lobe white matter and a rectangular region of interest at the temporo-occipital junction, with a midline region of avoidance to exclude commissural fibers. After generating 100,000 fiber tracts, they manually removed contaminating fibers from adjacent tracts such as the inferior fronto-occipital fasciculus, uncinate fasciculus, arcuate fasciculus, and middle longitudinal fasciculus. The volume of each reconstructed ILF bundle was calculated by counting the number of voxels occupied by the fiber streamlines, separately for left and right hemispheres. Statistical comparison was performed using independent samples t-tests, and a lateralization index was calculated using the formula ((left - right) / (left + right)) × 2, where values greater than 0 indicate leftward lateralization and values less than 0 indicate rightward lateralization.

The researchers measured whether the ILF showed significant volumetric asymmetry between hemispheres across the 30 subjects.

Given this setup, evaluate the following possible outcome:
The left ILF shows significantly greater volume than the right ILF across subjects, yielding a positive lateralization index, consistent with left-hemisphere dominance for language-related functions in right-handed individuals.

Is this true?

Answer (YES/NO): YES